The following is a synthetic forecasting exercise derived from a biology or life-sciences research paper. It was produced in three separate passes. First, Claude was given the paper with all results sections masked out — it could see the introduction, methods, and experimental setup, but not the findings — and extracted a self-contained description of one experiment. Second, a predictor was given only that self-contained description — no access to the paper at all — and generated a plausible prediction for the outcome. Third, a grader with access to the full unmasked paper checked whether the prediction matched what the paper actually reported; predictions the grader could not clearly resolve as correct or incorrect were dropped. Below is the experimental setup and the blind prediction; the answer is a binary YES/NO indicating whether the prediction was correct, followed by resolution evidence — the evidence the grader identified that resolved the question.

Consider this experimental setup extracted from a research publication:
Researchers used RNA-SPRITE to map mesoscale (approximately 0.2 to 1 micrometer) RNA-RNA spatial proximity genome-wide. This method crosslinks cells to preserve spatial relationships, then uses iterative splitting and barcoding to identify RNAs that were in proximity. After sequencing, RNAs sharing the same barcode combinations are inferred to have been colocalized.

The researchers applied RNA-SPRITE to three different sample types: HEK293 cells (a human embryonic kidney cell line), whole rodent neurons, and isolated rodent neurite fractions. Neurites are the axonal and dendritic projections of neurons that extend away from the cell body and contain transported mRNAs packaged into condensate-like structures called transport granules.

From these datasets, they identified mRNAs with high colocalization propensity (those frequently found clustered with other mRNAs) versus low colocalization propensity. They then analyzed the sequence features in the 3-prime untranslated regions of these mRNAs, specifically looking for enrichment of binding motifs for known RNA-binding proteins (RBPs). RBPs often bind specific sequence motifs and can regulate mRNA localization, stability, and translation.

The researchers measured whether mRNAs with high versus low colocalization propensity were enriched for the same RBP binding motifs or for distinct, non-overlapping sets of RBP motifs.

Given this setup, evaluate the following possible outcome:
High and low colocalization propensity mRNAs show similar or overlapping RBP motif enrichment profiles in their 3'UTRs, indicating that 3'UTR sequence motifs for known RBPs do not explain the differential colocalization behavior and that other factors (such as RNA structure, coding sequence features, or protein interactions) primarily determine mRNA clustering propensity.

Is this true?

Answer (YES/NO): NO